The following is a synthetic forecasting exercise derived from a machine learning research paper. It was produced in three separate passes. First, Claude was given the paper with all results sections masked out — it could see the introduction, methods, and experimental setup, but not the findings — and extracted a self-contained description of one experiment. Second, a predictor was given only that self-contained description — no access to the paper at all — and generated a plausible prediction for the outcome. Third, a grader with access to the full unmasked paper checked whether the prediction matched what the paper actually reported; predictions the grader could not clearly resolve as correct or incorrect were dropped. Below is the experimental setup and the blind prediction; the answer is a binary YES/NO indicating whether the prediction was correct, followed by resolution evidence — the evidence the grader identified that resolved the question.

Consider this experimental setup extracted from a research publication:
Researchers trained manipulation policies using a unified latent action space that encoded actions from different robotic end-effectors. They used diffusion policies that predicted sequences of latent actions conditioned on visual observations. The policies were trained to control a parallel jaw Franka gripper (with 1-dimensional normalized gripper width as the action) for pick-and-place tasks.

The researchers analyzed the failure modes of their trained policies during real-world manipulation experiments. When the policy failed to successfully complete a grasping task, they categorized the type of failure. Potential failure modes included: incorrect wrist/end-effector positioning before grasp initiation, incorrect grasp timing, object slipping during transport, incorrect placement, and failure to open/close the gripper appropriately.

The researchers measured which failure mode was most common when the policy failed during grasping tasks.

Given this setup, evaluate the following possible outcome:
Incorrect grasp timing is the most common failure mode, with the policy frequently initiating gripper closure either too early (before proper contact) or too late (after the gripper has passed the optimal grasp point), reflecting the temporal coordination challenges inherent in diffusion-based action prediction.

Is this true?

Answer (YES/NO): NO